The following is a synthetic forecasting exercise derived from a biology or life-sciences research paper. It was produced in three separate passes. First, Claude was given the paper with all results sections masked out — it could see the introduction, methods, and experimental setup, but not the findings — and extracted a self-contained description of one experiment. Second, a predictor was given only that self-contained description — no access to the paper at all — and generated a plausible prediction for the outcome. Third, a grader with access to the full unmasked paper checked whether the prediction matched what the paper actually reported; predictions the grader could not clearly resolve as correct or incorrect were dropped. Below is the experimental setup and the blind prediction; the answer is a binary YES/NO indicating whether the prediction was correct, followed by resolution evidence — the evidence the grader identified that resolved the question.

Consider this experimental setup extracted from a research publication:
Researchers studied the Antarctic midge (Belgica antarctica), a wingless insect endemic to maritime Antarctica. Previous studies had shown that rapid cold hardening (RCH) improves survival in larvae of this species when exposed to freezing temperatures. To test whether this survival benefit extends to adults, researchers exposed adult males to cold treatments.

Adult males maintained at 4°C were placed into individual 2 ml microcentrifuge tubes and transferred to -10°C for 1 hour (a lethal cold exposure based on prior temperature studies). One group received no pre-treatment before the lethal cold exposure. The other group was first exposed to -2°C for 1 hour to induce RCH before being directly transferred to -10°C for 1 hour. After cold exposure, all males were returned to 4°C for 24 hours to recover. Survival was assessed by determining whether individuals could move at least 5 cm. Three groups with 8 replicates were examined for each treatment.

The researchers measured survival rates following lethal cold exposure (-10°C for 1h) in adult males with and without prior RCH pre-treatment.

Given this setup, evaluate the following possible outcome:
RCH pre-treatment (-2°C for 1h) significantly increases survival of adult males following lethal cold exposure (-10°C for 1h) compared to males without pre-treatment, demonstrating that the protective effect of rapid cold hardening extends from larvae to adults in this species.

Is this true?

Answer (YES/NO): NO